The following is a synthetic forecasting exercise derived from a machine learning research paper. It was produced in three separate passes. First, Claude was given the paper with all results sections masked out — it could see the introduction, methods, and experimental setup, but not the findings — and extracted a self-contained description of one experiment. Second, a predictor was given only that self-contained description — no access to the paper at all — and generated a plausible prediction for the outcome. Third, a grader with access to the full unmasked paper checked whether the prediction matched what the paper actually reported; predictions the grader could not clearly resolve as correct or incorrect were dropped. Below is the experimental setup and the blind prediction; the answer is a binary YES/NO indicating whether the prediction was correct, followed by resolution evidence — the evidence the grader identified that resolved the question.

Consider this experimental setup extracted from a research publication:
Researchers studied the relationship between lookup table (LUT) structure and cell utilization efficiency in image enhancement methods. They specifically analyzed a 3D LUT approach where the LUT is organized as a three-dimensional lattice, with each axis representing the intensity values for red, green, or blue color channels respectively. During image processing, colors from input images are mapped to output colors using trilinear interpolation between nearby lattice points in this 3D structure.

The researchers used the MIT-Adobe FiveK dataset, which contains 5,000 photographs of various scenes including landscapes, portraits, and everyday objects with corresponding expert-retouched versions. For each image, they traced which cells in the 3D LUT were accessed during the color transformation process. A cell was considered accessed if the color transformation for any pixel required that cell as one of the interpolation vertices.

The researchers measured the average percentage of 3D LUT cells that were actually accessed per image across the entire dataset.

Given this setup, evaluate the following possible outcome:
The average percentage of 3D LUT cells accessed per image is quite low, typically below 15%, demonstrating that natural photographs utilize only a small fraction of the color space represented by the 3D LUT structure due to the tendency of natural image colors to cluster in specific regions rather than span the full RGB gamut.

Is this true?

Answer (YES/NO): YES